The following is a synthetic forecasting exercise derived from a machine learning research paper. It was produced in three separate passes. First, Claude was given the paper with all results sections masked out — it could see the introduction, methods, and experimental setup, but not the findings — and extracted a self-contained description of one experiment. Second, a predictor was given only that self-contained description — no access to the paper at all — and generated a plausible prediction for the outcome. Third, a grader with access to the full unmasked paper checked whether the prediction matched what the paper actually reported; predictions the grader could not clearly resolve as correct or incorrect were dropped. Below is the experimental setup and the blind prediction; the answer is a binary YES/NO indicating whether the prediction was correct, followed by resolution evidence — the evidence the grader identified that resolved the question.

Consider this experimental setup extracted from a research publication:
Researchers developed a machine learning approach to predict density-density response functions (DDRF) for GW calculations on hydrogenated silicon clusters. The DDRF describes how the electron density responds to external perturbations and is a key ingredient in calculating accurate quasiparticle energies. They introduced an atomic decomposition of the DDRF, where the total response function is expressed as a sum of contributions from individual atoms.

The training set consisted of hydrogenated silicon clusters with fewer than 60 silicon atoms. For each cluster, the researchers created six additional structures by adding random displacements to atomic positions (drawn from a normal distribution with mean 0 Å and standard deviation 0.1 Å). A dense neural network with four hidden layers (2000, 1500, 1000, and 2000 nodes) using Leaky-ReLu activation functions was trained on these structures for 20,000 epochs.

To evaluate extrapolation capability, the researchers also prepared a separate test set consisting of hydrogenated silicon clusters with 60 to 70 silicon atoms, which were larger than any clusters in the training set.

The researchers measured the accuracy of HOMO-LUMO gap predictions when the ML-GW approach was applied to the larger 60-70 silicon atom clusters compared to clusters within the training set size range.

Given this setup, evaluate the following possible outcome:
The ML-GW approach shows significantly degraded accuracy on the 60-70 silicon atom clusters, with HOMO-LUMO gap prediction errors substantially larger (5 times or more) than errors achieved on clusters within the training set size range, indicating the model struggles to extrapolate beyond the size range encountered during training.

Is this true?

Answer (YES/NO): NO